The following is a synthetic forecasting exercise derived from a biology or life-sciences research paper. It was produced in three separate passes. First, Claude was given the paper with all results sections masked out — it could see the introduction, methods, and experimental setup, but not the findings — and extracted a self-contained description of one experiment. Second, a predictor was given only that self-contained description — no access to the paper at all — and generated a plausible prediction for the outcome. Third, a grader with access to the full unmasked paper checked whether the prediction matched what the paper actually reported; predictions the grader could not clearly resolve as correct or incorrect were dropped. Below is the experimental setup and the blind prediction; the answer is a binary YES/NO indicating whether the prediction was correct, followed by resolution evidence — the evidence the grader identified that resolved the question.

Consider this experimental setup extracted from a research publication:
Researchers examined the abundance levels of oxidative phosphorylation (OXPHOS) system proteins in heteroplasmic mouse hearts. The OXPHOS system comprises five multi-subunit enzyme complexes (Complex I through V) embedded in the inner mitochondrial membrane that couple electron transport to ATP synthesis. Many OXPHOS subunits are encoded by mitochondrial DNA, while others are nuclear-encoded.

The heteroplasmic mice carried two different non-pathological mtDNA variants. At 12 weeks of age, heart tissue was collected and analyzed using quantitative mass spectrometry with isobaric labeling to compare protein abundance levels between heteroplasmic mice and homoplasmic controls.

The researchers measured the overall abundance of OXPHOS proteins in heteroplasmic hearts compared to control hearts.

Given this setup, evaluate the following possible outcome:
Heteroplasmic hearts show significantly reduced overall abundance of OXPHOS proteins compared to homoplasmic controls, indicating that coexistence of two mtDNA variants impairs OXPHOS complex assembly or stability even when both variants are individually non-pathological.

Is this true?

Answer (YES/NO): YES